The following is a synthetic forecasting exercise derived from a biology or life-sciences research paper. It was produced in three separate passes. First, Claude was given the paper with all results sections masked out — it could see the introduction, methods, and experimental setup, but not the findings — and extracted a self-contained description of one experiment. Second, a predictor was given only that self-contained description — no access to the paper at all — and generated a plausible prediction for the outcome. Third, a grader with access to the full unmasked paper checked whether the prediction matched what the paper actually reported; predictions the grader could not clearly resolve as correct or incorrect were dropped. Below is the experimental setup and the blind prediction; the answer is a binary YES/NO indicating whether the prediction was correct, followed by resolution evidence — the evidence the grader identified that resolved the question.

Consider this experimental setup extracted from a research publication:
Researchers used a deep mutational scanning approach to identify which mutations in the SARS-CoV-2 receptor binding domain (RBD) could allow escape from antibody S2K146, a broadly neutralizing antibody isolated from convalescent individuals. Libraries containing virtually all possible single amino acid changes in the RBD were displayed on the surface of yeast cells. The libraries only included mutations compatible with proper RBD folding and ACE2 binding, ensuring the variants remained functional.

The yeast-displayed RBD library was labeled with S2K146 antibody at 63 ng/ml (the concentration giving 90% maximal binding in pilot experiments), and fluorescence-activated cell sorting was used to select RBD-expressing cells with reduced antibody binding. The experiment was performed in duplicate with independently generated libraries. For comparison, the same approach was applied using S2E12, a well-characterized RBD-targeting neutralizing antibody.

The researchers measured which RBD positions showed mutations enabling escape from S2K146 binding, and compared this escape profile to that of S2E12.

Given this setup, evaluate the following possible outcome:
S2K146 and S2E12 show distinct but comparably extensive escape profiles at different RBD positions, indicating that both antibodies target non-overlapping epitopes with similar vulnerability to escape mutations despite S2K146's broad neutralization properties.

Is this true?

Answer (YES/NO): NO